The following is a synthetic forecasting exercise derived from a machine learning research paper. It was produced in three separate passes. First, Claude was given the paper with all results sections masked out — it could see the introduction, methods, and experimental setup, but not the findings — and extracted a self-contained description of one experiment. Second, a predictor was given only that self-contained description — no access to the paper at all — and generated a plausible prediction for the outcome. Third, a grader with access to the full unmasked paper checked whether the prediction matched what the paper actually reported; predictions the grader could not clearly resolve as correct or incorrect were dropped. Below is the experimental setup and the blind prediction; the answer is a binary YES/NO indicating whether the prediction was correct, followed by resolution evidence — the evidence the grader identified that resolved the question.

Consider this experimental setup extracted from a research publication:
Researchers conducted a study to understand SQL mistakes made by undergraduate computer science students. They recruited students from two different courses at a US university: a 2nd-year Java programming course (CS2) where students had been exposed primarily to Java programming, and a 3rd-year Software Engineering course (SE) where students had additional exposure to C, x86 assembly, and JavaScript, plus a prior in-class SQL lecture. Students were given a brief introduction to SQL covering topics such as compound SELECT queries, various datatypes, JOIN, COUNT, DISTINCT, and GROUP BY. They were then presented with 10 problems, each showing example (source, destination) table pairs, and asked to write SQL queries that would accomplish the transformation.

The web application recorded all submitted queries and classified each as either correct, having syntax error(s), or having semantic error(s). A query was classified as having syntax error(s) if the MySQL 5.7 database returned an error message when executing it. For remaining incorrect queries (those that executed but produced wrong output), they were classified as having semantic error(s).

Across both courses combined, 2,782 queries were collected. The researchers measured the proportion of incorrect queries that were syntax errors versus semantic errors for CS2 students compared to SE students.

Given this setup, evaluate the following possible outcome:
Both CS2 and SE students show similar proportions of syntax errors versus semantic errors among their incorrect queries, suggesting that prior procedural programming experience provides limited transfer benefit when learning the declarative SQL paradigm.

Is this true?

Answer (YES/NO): NO